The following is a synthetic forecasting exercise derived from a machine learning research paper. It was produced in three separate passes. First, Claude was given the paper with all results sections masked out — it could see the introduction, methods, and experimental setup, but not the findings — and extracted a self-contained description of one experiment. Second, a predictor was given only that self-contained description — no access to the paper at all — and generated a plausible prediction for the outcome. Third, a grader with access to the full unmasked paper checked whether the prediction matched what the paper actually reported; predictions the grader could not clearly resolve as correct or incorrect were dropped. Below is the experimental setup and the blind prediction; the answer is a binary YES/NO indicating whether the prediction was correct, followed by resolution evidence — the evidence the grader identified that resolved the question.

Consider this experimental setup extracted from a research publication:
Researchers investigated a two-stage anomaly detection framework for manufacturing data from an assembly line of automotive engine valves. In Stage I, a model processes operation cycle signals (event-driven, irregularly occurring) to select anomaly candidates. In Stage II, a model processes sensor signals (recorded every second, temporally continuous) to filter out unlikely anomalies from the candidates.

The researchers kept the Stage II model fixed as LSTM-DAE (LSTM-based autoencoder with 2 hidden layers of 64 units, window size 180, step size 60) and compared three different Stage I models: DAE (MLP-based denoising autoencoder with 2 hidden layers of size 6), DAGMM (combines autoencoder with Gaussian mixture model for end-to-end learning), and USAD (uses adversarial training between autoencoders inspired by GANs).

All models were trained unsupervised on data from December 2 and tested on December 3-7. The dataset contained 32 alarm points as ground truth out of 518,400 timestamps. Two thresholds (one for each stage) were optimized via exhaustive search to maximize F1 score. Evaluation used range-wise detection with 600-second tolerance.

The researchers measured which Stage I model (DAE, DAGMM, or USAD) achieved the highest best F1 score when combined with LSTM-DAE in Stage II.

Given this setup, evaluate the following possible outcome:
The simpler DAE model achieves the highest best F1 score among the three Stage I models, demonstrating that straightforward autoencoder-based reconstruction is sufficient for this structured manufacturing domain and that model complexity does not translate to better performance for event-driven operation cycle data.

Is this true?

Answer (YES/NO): YES